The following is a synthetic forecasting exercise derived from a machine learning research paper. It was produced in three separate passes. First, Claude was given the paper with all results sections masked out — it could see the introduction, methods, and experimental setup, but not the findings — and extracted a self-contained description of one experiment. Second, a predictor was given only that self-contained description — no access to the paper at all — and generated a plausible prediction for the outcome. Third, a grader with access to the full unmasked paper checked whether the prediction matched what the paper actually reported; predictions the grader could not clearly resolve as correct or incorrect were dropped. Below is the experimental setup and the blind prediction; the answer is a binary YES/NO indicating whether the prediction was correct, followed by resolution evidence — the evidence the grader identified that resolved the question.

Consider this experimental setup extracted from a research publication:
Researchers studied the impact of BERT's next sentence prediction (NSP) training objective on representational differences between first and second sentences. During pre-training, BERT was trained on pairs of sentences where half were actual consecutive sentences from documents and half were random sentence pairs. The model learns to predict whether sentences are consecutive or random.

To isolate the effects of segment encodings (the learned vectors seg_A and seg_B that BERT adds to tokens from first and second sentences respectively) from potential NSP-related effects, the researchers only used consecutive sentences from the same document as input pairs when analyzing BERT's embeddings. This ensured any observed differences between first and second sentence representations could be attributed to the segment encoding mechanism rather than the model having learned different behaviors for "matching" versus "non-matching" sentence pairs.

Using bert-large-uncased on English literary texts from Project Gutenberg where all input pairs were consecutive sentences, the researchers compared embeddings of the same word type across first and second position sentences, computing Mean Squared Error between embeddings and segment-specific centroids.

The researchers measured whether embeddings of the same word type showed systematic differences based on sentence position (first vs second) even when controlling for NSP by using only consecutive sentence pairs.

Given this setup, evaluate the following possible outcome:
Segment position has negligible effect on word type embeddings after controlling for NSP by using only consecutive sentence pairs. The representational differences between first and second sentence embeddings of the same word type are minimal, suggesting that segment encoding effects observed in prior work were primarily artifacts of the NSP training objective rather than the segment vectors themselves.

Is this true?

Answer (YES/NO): NO